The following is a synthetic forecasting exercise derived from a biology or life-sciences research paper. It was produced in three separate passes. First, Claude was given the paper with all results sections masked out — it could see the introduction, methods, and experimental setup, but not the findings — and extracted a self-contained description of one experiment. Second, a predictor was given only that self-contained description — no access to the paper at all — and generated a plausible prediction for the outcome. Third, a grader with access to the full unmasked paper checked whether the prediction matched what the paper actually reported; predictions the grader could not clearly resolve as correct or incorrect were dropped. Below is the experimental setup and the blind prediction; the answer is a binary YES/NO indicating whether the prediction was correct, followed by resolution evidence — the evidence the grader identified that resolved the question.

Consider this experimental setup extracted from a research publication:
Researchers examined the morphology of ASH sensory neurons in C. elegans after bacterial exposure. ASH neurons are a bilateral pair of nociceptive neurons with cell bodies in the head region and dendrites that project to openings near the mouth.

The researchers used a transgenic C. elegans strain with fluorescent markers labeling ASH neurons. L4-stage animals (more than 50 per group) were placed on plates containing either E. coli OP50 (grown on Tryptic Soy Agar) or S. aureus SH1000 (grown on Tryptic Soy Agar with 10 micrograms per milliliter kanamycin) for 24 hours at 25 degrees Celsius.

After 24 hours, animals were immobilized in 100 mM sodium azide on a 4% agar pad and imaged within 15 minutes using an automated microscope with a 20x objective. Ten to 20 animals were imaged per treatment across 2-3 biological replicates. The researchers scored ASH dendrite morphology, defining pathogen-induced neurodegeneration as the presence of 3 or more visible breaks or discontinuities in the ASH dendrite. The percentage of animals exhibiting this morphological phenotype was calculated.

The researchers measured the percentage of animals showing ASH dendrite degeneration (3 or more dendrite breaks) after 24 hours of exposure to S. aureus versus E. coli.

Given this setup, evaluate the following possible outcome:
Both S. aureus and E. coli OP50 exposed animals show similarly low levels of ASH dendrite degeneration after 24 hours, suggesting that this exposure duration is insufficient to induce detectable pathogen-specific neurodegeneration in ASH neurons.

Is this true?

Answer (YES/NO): NO